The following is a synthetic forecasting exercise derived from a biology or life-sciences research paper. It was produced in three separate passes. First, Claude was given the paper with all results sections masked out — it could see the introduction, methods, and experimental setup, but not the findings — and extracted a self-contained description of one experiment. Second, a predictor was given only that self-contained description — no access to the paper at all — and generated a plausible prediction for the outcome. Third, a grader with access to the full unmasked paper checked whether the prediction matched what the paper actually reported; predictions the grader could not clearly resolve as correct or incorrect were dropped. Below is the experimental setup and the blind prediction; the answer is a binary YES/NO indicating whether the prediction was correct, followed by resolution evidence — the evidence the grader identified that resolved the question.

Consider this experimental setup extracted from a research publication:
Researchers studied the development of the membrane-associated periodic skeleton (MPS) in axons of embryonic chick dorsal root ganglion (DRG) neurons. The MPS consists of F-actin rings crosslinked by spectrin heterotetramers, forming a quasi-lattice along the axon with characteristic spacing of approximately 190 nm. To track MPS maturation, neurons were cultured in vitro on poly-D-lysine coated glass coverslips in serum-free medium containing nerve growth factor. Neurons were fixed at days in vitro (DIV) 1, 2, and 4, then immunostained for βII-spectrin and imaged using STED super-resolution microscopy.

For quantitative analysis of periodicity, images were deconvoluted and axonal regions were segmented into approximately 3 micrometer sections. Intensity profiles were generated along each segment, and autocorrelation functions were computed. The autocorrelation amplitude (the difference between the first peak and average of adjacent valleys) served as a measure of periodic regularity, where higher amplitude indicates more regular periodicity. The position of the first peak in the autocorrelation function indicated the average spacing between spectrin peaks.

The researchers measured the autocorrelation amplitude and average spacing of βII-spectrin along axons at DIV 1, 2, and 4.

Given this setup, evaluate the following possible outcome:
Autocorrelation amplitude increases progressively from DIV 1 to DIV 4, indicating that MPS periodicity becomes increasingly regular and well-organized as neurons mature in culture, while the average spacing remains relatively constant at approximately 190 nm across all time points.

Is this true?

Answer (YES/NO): NO